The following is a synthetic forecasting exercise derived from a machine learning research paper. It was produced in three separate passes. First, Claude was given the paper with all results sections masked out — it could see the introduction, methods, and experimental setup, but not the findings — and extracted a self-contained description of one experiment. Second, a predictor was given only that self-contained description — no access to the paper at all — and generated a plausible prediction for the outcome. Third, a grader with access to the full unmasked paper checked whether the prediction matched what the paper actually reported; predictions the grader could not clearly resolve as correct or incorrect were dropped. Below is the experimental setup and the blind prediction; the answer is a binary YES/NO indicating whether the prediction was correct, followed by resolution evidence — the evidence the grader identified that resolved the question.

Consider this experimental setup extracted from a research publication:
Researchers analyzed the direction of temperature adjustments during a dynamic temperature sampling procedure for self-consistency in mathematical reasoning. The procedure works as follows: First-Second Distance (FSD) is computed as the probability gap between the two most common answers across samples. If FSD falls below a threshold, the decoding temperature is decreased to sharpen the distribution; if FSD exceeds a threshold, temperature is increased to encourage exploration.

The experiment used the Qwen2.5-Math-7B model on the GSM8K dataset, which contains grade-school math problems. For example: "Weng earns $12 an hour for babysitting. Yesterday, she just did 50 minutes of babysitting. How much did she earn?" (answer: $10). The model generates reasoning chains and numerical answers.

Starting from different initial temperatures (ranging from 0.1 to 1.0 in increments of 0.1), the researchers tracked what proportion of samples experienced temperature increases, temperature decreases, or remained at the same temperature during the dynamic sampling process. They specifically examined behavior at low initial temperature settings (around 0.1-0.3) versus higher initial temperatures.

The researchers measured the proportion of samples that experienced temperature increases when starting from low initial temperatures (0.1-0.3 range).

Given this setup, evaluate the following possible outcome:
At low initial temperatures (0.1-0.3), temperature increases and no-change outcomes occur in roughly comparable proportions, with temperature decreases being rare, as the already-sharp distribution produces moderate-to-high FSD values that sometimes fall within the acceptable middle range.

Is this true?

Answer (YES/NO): NO